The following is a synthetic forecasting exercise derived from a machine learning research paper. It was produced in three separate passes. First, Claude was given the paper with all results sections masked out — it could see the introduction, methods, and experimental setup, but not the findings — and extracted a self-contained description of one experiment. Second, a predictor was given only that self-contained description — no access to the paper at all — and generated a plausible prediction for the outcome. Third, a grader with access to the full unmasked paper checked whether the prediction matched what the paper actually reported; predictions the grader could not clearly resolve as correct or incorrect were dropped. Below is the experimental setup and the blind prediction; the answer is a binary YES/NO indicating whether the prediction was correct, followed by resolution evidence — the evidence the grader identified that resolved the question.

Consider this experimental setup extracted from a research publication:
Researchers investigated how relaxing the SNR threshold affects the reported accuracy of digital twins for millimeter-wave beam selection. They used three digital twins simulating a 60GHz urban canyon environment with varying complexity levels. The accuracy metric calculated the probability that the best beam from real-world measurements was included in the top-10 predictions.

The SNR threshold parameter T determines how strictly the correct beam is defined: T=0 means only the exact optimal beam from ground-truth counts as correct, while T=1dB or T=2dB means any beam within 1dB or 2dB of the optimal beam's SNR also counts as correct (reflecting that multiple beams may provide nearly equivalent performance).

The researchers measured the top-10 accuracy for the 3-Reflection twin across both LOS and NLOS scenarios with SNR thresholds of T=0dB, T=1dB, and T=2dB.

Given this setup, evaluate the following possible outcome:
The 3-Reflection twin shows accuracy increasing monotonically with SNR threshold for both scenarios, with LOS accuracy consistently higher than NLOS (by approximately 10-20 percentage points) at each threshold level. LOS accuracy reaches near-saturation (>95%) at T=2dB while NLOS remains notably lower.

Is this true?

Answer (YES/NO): NO